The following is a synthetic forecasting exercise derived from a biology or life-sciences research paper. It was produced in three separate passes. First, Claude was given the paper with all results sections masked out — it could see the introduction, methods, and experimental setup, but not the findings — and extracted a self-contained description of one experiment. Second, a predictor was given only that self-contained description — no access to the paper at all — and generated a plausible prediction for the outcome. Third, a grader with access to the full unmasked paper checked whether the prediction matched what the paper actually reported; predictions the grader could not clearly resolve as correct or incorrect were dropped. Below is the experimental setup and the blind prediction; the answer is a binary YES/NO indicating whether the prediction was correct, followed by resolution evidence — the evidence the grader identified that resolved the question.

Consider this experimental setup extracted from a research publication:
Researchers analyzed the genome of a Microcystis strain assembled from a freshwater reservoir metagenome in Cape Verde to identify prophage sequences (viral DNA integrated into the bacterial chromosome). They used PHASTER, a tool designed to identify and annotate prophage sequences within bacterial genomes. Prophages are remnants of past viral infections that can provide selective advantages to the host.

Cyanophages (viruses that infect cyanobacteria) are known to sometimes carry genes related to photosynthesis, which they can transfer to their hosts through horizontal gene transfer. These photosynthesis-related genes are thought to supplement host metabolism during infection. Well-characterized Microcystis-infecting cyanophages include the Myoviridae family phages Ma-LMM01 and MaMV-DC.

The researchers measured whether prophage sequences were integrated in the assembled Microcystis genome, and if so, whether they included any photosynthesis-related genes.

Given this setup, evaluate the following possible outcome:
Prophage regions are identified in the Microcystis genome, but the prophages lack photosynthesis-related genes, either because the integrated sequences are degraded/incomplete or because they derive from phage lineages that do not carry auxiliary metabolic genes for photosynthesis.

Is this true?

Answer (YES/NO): NO